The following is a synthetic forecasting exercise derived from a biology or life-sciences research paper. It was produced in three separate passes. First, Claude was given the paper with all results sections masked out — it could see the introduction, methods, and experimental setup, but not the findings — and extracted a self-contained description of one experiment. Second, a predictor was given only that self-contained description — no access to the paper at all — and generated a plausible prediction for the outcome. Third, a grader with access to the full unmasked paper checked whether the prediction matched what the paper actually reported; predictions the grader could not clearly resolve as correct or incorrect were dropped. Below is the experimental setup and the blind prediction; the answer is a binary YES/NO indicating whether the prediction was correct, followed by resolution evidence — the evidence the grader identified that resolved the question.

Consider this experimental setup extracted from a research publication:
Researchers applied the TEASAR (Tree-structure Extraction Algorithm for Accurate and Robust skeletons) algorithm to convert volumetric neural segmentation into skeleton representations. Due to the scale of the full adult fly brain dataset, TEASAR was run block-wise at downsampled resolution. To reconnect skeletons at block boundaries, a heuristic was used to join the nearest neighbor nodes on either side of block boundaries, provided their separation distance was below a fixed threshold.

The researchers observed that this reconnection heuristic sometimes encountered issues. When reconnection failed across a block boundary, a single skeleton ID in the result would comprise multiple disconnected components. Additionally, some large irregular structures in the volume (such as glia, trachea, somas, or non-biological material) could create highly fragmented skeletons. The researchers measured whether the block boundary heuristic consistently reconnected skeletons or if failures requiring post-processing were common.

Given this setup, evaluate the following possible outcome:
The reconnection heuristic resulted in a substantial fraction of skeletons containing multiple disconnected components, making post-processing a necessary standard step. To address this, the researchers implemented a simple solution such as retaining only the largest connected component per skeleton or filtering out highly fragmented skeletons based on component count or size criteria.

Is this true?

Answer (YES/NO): NO